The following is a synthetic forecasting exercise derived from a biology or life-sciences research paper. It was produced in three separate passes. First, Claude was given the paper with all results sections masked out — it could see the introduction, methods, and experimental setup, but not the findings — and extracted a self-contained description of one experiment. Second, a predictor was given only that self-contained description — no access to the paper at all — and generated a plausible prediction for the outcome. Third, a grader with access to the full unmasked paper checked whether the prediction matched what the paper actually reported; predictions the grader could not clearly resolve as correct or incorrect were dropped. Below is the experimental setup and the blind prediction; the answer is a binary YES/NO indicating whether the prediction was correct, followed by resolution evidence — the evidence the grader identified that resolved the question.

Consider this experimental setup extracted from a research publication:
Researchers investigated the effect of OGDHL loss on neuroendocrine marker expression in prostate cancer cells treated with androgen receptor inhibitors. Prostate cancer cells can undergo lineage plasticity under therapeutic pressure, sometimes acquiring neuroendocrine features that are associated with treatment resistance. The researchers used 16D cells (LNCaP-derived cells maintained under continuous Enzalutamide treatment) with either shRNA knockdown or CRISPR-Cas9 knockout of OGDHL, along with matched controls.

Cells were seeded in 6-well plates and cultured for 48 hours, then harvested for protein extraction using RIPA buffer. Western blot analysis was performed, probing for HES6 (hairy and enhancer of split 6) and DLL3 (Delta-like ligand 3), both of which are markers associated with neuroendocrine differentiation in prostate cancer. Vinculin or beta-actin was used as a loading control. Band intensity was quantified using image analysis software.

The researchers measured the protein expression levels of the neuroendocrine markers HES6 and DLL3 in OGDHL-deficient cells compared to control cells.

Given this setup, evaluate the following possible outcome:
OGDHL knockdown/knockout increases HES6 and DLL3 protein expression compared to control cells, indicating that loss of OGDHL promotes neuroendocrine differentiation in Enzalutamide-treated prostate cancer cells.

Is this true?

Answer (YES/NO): NO